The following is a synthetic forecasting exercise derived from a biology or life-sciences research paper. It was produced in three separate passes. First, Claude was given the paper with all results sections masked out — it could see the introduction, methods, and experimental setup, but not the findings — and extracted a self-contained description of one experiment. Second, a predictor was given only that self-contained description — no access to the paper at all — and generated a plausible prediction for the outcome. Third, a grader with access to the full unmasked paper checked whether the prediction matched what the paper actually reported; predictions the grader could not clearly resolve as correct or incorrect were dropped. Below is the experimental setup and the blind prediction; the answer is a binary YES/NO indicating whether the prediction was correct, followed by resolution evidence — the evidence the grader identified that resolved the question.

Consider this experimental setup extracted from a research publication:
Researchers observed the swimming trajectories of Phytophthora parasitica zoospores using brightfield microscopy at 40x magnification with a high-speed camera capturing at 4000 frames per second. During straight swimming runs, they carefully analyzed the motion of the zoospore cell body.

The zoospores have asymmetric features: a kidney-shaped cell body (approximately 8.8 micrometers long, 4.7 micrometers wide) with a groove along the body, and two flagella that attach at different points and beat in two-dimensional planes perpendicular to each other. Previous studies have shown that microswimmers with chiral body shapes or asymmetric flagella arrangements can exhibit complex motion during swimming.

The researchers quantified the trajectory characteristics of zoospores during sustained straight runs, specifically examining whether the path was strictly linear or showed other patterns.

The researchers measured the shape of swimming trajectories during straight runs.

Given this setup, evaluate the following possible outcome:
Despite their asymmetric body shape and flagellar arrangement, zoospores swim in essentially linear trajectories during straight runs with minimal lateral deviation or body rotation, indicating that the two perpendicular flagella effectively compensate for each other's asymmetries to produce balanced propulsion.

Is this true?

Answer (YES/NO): NO